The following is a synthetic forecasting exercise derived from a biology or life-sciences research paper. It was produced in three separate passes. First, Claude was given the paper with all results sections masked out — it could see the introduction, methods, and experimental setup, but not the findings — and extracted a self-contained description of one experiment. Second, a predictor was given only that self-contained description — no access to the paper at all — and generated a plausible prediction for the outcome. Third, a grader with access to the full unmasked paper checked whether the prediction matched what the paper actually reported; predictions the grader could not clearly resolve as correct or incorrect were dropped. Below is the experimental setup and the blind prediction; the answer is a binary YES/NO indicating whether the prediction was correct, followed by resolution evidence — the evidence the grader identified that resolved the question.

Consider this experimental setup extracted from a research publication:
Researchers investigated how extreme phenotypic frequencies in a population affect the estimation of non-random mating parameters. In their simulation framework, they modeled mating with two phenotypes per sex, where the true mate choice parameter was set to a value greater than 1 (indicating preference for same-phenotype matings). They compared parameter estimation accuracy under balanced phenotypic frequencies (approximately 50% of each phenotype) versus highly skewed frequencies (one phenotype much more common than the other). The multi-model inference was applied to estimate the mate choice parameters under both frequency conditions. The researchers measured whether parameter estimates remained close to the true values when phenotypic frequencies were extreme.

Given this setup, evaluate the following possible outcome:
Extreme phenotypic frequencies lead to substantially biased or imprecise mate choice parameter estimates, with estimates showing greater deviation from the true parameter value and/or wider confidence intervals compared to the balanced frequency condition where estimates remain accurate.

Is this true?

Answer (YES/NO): NO